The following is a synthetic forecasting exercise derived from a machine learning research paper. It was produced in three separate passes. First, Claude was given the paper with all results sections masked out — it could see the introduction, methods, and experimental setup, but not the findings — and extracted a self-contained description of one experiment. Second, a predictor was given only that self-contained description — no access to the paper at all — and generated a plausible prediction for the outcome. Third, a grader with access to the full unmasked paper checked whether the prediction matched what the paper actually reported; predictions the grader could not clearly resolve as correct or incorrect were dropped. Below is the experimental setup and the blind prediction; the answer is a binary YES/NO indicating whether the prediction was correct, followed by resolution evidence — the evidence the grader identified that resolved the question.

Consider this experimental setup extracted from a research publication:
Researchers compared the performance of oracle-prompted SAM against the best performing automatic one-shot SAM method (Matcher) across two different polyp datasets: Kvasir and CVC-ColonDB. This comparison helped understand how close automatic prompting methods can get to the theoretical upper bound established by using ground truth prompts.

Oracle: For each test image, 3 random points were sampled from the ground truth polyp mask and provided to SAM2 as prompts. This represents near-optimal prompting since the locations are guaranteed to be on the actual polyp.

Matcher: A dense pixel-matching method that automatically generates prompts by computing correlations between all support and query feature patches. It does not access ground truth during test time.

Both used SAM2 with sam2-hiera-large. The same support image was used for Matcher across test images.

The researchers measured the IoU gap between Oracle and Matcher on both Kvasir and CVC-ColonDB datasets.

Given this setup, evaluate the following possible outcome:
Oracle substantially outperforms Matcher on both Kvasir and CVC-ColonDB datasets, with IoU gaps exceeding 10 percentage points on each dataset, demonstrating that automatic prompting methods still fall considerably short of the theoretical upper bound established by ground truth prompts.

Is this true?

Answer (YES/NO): NO